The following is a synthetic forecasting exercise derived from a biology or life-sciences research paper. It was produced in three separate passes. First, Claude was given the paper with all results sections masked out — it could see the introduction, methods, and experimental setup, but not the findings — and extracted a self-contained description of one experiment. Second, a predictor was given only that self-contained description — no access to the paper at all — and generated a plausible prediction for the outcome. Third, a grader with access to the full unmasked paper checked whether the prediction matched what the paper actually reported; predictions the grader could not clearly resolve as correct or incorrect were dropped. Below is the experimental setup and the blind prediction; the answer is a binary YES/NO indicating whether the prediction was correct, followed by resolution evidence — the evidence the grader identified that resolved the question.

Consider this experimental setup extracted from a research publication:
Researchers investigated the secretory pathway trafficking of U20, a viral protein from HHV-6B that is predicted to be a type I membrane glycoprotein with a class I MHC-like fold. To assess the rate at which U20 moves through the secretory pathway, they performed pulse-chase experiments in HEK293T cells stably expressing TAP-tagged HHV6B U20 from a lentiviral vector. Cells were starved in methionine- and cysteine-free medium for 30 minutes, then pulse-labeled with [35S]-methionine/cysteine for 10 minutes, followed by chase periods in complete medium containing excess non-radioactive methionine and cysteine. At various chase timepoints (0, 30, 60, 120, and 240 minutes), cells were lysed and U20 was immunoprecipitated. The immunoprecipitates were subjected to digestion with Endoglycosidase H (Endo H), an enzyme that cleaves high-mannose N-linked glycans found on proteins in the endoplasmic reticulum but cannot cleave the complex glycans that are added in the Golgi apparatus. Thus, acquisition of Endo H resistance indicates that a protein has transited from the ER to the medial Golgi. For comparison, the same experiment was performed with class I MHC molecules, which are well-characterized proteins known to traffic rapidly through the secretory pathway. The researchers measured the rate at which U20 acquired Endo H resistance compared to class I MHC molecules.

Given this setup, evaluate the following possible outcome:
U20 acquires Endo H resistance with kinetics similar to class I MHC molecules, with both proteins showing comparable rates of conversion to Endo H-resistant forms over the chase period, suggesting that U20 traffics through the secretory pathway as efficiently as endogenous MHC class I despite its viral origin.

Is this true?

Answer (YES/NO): NO